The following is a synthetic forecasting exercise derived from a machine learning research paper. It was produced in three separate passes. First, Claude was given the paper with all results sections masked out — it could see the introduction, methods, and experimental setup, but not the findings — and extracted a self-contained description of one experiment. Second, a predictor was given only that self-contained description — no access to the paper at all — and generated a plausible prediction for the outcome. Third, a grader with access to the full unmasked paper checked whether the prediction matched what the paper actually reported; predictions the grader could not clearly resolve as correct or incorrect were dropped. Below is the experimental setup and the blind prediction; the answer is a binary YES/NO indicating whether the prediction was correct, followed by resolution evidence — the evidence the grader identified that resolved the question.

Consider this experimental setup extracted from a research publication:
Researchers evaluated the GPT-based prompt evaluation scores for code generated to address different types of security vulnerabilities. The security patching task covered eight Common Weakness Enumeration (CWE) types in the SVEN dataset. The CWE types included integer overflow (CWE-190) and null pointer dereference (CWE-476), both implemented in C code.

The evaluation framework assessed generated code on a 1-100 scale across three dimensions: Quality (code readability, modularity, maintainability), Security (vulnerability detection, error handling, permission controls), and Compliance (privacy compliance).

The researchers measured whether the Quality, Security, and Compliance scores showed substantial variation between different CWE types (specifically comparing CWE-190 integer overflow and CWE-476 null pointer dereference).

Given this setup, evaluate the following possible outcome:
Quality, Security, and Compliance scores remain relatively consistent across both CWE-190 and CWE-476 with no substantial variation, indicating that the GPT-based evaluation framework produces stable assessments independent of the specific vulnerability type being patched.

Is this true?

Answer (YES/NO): YES